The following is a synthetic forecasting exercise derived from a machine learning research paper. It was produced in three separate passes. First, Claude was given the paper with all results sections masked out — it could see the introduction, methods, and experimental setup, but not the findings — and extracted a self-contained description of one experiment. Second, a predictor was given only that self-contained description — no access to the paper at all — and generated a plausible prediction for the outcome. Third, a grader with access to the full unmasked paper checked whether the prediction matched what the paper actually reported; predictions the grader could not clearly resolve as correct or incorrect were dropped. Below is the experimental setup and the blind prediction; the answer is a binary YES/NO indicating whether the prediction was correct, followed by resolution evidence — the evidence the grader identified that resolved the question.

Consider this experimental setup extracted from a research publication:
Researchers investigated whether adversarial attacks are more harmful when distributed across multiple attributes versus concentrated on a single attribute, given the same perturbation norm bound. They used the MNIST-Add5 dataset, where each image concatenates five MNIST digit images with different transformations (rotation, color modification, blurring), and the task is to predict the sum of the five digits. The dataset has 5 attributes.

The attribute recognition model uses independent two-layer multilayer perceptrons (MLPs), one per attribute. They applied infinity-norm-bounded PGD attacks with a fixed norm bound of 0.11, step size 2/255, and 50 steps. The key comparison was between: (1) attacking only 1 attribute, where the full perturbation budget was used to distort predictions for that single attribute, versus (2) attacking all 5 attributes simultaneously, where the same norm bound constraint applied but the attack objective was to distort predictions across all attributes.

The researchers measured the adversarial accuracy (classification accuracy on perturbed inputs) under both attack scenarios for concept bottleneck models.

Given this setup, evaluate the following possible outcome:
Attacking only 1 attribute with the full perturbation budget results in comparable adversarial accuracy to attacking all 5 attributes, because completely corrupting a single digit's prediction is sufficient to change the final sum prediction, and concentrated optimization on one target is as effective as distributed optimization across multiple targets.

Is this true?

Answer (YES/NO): NO